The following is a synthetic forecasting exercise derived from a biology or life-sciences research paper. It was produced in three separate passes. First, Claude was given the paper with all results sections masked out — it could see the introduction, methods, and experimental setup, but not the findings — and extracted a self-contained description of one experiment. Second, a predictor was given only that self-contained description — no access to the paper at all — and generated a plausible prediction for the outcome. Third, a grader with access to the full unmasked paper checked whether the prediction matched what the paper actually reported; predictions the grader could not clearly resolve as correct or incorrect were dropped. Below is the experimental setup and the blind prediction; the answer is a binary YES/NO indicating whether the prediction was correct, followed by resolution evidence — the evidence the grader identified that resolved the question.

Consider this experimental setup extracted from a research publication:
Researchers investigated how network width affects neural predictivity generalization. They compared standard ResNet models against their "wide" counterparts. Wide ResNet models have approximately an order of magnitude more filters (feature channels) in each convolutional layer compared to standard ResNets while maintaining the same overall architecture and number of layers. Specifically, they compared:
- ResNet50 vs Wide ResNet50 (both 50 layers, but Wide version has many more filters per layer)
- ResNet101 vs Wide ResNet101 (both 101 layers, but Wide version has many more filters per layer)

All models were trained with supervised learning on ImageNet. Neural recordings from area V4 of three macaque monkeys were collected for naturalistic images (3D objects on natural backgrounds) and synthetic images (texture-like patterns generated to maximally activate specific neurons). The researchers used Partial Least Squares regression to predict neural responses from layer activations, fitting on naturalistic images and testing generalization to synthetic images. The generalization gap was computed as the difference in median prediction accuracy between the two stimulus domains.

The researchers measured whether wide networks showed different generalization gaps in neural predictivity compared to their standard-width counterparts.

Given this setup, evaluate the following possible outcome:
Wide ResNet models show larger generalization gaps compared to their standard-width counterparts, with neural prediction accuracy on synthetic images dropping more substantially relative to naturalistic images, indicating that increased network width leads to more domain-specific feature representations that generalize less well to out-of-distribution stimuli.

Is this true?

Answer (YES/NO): NO